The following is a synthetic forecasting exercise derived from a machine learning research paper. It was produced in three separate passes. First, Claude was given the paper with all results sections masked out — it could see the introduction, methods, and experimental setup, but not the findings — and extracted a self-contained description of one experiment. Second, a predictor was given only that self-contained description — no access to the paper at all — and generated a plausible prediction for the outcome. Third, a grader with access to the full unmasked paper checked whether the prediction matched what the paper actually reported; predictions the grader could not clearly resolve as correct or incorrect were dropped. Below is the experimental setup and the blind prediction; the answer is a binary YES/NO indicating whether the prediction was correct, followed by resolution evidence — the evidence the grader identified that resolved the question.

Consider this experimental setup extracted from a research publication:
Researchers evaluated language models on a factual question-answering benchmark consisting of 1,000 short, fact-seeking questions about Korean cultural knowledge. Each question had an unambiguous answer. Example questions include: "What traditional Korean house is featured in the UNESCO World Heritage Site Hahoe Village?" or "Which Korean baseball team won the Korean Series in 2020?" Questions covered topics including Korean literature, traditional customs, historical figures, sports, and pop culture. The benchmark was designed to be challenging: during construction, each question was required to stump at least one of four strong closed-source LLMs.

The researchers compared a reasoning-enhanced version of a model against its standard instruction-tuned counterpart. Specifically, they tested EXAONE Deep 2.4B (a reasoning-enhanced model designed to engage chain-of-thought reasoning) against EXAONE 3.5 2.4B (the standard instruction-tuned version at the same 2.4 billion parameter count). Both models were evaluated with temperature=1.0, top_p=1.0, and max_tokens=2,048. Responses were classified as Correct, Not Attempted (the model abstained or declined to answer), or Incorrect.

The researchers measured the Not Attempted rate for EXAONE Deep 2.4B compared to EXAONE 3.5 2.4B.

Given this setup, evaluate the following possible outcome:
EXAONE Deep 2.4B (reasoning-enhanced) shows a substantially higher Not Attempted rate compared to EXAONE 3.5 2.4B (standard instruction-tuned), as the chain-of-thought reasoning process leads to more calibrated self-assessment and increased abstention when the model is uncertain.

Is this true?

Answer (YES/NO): NO